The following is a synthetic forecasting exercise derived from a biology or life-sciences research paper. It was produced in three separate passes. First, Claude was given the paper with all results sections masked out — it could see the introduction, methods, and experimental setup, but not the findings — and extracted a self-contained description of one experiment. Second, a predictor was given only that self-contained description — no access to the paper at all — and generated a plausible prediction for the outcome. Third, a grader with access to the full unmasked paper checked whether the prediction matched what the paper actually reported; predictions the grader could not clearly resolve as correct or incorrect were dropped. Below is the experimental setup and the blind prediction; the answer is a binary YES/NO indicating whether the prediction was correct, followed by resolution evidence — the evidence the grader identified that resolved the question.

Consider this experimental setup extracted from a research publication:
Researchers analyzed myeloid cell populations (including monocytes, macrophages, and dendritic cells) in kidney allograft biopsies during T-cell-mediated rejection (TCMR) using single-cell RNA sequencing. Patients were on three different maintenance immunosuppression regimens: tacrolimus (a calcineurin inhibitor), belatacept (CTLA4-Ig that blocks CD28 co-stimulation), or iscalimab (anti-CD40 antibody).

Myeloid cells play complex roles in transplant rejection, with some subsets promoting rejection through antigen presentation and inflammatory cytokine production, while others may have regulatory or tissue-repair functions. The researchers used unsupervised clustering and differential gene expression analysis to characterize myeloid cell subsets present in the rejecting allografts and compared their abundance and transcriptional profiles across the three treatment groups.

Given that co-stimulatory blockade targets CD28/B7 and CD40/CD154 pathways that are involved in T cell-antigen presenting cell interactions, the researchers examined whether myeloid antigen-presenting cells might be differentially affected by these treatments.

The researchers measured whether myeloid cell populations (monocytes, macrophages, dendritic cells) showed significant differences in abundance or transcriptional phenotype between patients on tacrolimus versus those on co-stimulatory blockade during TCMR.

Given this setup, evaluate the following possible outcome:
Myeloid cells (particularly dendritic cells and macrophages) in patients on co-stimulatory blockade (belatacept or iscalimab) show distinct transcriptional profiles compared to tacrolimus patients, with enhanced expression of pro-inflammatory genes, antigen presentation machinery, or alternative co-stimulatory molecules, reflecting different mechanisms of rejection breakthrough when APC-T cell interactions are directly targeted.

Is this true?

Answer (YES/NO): NO